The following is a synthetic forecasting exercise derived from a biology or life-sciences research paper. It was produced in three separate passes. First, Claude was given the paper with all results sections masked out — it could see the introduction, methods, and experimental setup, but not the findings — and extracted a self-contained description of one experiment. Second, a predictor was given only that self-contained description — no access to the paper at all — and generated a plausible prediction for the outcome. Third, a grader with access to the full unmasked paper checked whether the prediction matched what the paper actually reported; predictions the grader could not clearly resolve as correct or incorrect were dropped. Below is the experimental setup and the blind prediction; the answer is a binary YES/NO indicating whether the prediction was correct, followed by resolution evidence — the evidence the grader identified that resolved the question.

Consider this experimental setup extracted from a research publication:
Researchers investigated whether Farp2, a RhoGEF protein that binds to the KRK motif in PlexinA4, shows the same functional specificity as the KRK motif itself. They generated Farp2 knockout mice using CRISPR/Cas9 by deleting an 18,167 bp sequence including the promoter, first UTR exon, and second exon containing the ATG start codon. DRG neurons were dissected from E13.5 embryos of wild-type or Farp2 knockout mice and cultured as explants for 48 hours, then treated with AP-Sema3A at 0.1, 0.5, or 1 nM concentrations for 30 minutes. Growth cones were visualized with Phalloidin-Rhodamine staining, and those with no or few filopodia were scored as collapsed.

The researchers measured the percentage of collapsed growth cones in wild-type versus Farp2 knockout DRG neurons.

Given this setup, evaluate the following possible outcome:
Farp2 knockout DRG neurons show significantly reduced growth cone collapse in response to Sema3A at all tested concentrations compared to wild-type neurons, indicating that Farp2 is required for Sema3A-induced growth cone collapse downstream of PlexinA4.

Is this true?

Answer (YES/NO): NO